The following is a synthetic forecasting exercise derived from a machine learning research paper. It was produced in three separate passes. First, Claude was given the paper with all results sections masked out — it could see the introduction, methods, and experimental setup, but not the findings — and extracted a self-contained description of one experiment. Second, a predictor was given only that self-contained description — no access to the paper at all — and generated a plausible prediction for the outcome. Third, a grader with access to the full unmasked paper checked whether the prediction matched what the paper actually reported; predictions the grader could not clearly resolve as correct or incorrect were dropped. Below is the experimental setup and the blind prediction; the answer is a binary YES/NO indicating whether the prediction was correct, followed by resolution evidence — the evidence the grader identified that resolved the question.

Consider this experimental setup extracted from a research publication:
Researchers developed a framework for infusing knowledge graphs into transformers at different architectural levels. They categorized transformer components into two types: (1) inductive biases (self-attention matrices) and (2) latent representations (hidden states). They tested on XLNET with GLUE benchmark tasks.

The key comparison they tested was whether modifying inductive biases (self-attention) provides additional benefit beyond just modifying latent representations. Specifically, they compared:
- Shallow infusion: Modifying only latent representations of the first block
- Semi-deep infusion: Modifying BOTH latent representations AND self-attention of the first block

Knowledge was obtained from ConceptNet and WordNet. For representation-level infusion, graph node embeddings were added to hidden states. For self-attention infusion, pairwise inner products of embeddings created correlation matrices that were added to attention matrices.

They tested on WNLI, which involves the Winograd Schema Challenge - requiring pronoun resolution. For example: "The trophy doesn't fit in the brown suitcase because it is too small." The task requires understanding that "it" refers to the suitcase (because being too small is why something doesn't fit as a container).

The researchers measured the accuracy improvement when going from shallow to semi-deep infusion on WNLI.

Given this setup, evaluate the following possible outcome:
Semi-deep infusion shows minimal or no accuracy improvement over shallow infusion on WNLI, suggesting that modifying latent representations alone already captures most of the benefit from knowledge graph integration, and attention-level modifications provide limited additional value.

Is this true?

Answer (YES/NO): NO